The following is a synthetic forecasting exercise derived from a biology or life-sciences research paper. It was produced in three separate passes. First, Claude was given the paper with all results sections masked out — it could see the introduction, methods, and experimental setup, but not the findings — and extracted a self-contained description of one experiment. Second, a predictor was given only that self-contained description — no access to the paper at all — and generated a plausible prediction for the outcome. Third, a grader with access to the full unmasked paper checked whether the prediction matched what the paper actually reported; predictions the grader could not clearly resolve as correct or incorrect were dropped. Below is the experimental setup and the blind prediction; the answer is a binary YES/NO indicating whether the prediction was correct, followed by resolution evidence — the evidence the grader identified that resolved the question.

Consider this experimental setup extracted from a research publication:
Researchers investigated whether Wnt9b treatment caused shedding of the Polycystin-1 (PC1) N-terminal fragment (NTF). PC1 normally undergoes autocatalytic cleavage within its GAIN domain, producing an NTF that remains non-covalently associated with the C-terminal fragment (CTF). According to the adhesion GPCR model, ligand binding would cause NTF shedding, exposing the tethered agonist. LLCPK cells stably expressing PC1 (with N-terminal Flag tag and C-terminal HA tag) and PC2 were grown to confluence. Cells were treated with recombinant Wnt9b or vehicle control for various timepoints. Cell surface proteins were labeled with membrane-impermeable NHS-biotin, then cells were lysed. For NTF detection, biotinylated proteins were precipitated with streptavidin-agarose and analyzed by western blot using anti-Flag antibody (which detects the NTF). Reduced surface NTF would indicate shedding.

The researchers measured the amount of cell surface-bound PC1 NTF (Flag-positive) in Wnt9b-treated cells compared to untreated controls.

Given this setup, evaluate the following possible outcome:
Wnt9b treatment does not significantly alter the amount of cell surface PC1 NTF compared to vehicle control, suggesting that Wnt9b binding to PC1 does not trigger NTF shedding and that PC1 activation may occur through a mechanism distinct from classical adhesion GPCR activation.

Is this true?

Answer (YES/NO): NO